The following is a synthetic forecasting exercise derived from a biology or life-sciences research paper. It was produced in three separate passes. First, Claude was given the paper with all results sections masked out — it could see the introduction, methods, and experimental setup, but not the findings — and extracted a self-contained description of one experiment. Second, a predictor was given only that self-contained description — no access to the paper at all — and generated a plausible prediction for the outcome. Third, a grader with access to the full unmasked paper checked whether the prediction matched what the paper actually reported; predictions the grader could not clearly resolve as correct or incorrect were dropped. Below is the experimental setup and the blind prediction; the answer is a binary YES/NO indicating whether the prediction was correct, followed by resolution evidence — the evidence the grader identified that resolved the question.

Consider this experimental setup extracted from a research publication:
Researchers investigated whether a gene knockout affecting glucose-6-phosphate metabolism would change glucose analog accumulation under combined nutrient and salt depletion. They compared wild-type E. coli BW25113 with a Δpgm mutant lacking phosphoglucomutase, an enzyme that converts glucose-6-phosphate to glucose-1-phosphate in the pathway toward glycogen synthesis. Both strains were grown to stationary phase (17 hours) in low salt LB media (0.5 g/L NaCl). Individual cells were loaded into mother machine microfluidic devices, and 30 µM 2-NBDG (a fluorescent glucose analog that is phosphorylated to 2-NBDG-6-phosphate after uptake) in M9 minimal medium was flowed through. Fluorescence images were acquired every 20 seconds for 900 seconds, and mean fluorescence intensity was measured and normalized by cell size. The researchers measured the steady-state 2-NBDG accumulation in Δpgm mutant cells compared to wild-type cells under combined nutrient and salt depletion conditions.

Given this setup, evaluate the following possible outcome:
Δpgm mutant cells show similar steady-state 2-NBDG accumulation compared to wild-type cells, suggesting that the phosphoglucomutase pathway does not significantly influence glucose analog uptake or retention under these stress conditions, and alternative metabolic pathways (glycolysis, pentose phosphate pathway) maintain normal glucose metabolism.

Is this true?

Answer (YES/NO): NO